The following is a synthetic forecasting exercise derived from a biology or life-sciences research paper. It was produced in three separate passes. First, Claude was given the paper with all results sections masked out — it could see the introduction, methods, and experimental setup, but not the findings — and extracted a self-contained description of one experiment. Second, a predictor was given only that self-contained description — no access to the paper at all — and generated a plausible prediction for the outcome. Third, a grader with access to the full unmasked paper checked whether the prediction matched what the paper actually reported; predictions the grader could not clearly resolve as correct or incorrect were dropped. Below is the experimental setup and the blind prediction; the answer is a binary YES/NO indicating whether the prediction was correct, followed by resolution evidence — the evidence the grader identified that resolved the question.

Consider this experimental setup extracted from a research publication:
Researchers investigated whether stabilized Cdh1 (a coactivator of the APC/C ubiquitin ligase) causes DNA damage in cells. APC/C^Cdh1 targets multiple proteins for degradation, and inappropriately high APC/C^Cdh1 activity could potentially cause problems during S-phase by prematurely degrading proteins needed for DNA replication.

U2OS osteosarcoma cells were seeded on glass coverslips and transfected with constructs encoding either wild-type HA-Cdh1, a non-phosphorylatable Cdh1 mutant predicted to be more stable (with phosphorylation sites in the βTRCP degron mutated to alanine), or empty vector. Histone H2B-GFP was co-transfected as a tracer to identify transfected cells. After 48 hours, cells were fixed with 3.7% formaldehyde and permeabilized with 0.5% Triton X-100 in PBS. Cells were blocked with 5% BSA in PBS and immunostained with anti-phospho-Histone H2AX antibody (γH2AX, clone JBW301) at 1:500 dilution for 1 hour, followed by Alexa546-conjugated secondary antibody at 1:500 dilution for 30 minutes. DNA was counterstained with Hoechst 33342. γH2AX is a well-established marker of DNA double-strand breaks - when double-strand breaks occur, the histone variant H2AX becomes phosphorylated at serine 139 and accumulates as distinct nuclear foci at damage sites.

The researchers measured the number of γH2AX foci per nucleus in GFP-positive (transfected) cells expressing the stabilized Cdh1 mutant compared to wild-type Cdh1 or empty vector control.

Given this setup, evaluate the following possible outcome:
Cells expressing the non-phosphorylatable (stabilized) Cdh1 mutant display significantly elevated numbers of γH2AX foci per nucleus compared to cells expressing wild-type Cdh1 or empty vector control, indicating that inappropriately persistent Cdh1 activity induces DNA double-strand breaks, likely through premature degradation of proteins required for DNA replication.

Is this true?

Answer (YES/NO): YES